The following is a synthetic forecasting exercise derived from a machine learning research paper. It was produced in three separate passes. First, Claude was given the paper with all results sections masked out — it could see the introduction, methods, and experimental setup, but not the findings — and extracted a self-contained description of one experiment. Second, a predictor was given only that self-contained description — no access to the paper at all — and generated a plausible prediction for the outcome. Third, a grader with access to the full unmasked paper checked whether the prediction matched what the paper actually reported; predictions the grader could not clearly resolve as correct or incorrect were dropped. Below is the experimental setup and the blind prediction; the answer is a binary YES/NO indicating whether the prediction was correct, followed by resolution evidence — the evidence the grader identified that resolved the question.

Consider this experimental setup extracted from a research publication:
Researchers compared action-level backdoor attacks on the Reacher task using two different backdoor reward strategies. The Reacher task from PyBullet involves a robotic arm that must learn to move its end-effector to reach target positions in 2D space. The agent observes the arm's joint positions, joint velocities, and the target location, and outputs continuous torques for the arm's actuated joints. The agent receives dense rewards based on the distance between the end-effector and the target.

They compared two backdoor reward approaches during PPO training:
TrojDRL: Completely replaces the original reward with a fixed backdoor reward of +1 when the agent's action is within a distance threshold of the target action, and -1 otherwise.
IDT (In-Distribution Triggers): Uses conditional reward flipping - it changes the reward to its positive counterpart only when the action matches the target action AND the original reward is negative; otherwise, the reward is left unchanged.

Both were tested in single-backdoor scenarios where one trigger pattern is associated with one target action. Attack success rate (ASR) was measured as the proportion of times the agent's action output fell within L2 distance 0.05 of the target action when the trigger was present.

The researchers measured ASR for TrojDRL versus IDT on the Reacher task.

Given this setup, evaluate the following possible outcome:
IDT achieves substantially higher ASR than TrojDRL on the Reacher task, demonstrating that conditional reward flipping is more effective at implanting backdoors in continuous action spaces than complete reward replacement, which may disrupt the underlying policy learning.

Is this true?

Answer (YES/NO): NO